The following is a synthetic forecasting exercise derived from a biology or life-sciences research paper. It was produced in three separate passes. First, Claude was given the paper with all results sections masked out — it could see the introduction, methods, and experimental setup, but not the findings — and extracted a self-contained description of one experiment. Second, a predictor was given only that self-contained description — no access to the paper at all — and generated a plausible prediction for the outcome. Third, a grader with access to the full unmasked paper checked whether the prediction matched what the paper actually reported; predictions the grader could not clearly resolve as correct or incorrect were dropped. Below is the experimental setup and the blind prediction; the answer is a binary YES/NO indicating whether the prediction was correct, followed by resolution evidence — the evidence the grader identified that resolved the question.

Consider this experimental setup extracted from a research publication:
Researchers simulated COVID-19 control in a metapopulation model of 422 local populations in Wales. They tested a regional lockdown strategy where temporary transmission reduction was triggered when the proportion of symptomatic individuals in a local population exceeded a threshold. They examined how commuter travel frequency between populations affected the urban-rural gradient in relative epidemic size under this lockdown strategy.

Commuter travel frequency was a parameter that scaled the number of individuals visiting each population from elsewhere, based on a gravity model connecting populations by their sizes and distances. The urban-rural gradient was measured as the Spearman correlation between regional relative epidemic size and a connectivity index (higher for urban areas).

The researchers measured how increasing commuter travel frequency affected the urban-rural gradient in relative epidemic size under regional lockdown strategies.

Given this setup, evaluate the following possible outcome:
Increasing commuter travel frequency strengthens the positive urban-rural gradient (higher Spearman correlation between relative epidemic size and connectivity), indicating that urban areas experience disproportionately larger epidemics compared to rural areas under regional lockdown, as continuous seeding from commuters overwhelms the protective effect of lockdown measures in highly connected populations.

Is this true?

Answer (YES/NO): YES